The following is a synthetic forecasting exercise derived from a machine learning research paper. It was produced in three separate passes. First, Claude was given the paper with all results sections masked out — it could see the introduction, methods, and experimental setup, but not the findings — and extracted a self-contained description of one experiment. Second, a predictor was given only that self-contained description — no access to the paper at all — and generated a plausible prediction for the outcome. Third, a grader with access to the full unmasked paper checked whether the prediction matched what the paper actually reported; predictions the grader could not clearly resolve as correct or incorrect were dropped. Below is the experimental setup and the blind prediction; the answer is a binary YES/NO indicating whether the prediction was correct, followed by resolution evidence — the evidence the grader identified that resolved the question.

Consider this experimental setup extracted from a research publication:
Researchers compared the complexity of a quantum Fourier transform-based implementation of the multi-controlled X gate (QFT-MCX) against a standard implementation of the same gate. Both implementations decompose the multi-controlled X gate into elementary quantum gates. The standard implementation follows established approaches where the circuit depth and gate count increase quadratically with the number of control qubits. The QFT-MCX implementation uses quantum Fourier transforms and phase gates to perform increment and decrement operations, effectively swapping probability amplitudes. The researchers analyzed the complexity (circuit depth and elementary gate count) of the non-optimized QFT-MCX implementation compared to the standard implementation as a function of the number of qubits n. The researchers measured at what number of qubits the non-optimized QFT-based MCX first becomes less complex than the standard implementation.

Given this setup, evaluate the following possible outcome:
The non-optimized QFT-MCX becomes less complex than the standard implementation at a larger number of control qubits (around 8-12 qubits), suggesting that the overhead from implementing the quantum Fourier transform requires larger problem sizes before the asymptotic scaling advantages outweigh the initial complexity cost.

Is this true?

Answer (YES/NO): NO